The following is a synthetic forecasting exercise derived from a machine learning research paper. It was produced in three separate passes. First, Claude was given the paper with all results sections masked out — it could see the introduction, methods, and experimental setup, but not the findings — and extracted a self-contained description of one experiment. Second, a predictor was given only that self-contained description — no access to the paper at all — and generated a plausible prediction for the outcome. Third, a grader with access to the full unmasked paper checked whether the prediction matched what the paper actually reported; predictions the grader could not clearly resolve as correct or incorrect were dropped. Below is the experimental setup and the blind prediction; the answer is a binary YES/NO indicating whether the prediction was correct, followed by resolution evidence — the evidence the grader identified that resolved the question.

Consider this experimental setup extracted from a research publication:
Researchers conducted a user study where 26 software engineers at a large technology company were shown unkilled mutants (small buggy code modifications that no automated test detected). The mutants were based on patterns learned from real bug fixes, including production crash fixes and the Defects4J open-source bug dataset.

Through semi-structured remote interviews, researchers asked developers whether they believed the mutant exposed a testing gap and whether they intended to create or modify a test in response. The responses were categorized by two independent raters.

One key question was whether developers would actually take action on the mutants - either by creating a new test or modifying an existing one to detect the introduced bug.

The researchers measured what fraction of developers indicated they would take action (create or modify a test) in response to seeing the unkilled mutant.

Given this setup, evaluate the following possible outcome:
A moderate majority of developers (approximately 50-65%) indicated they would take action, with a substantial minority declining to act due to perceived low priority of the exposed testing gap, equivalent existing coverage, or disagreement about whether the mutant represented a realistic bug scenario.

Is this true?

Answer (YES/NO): NO